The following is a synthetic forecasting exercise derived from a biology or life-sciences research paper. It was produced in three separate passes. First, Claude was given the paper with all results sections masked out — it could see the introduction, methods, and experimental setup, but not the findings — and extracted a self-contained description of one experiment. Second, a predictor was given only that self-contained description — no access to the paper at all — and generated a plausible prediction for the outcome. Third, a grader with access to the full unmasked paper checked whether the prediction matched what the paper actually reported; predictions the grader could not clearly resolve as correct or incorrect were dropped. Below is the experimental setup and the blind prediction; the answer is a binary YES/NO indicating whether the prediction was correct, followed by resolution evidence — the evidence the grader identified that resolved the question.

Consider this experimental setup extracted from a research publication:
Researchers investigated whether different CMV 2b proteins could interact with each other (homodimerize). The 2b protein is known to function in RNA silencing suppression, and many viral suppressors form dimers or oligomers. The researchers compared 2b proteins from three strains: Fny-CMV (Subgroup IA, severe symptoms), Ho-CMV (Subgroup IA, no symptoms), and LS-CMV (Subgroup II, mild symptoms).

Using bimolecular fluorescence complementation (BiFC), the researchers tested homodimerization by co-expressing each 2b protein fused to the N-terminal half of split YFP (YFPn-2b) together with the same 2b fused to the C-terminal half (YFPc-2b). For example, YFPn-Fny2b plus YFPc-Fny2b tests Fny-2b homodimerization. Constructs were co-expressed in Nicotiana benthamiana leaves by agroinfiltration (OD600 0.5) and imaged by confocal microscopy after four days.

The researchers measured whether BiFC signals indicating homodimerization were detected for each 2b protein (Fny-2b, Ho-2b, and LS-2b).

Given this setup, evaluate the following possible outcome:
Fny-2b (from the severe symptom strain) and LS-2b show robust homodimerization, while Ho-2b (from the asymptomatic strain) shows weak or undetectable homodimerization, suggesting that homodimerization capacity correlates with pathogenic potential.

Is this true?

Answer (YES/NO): NO